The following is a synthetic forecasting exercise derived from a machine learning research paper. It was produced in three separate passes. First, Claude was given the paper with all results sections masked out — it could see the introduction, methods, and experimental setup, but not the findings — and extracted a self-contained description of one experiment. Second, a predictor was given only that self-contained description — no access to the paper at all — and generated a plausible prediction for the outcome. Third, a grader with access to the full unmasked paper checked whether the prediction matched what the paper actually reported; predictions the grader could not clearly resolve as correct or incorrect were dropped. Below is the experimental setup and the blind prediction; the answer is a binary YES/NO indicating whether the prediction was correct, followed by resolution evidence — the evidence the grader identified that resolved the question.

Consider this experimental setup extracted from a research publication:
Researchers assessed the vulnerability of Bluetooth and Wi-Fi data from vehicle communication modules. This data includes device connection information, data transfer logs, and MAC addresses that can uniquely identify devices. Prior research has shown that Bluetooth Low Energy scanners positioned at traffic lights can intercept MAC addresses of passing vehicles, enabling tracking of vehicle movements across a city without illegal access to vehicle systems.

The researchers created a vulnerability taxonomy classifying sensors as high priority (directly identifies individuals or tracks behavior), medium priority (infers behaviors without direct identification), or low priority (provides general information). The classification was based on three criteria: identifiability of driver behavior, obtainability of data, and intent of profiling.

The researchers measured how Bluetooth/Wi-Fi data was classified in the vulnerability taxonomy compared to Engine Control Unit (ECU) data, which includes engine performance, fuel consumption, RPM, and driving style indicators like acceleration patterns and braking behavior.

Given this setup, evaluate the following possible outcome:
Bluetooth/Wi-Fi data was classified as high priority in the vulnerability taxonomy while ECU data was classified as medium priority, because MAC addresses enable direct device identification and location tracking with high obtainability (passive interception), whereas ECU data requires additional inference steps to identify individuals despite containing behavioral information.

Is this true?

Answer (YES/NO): YES